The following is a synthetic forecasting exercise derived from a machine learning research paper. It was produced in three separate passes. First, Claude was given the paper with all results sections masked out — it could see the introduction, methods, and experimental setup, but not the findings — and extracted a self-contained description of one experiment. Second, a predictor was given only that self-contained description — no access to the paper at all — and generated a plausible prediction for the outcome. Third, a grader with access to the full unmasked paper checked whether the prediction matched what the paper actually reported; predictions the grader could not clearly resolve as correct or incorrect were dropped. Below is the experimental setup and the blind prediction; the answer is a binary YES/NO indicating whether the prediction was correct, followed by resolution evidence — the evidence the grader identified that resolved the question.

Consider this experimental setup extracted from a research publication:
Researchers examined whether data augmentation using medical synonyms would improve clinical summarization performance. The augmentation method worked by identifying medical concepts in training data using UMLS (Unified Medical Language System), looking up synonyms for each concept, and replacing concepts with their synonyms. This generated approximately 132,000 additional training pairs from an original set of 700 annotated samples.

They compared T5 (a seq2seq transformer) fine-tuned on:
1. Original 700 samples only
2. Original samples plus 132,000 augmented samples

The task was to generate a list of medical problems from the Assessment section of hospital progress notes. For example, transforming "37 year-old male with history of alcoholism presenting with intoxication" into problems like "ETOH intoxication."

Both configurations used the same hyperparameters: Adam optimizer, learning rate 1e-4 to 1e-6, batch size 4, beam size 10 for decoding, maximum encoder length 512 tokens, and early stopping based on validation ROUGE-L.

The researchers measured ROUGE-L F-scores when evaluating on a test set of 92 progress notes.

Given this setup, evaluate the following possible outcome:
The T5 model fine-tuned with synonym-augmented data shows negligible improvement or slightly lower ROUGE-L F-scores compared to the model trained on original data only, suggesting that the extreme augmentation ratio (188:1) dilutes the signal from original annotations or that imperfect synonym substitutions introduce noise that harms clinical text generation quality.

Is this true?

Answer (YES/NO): NO